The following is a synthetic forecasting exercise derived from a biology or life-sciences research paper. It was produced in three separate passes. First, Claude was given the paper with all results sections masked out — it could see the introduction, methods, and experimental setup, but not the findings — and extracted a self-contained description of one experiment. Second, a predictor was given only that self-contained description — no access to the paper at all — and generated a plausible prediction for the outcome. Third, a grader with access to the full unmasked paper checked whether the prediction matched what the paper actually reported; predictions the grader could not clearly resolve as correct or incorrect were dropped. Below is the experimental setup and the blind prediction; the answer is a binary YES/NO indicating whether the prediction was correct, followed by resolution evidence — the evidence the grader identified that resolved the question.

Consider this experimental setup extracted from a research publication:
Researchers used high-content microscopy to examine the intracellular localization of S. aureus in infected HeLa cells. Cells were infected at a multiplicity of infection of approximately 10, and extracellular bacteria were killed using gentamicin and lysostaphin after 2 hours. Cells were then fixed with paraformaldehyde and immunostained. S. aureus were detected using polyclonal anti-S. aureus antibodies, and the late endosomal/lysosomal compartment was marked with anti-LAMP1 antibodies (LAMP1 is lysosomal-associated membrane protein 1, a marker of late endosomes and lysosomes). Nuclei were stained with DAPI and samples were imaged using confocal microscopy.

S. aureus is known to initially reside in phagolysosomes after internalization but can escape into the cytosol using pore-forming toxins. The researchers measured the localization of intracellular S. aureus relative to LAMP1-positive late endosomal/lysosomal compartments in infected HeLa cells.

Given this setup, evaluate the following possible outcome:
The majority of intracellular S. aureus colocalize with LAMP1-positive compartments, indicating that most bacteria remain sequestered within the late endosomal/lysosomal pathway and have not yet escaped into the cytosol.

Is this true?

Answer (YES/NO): YES